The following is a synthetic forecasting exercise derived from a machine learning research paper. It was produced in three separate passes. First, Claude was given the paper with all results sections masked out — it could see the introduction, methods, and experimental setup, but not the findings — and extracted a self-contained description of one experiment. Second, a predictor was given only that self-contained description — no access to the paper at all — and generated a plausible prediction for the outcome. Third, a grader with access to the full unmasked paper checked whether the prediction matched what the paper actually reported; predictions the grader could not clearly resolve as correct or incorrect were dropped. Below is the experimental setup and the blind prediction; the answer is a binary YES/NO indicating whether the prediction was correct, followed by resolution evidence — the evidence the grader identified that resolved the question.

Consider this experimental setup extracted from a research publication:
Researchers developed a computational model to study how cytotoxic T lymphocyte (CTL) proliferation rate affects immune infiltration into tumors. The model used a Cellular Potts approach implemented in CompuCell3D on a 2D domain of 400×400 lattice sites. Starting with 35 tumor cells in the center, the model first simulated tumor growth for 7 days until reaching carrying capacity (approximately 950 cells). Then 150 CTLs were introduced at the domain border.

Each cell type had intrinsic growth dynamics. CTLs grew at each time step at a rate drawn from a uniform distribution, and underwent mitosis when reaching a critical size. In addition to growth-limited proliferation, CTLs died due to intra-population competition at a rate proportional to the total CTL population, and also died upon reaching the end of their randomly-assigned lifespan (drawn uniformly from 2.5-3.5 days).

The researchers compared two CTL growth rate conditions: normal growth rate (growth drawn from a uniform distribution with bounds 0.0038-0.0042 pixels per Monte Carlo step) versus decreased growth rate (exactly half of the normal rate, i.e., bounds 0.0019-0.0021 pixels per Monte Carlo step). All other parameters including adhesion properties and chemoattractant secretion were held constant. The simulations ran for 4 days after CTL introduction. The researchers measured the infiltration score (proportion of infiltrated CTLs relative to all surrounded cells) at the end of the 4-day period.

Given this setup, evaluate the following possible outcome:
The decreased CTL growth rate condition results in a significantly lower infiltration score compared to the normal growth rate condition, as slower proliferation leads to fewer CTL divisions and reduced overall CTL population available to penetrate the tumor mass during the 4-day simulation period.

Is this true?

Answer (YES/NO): NO